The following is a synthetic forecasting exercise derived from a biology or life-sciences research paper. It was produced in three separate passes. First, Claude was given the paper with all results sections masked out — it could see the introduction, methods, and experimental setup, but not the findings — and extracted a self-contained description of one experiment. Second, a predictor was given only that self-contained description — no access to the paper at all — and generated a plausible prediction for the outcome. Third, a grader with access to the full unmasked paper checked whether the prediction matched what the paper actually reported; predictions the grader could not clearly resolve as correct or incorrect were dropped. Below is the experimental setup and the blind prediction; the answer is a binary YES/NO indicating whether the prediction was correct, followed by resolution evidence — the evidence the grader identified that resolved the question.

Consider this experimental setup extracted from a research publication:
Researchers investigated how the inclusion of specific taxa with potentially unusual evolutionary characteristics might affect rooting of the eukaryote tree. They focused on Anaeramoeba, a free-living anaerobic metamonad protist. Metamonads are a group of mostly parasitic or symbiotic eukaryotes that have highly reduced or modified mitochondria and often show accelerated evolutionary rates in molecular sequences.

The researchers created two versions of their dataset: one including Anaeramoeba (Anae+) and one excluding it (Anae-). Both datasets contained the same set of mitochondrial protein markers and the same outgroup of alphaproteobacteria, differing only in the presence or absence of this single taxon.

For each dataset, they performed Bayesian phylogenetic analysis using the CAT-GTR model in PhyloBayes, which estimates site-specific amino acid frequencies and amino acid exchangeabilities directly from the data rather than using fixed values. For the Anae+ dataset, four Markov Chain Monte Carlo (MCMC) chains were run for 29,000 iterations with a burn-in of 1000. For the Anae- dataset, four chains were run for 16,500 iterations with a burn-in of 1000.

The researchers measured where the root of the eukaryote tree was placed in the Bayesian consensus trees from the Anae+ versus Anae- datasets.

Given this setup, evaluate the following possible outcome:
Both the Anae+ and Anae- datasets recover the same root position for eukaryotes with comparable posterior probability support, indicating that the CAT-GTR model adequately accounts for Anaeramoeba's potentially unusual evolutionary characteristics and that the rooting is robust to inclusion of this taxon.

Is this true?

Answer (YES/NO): NO